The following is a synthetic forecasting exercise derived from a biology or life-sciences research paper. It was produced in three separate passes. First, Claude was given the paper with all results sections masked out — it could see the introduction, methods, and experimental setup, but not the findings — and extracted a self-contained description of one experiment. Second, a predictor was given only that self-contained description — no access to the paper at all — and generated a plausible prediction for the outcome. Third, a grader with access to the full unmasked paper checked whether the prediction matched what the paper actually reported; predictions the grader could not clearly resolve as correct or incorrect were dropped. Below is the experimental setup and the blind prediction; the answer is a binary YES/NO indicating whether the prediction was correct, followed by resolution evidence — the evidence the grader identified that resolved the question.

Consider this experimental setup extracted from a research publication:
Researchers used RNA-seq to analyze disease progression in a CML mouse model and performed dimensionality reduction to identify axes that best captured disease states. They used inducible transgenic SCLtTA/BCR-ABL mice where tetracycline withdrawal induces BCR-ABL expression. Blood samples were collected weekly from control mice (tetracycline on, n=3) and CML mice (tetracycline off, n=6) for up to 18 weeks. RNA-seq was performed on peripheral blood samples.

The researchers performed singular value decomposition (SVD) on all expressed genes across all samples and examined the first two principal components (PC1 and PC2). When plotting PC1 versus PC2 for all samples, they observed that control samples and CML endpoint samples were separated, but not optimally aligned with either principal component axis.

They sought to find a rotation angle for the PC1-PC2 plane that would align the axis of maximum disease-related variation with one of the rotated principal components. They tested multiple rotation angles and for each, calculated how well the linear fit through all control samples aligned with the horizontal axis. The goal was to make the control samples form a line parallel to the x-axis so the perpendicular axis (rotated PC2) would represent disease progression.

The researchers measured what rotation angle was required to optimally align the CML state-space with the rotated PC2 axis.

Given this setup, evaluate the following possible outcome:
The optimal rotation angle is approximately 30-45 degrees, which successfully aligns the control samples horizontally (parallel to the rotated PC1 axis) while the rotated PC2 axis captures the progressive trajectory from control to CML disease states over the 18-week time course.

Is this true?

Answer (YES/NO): YES